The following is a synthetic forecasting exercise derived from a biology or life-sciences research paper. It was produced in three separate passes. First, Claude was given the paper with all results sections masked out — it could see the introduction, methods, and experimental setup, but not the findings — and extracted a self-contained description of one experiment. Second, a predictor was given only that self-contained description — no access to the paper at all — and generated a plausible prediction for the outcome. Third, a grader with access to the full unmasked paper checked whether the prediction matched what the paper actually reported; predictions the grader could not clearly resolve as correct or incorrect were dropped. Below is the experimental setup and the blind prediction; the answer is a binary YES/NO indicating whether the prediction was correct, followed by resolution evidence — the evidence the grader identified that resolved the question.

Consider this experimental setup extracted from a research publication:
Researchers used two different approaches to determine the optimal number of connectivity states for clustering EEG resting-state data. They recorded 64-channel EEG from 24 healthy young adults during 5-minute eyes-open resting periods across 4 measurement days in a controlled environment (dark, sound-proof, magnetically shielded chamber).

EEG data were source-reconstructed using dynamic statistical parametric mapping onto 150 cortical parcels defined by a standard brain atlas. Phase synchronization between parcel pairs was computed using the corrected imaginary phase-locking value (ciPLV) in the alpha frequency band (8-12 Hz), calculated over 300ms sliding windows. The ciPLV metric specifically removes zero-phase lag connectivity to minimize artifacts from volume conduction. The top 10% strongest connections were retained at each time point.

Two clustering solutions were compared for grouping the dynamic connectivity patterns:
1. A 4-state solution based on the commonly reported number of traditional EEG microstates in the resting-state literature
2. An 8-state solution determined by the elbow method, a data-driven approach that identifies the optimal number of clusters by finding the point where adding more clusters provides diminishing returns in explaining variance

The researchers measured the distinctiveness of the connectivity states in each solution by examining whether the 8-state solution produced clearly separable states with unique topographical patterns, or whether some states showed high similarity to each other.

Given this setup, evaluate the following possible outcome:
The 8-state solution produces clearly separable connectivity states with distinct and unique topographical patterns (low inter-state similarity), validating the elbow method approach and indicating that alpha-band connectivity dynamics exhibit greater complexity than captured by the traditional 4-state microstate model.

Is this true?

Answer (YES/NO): NO